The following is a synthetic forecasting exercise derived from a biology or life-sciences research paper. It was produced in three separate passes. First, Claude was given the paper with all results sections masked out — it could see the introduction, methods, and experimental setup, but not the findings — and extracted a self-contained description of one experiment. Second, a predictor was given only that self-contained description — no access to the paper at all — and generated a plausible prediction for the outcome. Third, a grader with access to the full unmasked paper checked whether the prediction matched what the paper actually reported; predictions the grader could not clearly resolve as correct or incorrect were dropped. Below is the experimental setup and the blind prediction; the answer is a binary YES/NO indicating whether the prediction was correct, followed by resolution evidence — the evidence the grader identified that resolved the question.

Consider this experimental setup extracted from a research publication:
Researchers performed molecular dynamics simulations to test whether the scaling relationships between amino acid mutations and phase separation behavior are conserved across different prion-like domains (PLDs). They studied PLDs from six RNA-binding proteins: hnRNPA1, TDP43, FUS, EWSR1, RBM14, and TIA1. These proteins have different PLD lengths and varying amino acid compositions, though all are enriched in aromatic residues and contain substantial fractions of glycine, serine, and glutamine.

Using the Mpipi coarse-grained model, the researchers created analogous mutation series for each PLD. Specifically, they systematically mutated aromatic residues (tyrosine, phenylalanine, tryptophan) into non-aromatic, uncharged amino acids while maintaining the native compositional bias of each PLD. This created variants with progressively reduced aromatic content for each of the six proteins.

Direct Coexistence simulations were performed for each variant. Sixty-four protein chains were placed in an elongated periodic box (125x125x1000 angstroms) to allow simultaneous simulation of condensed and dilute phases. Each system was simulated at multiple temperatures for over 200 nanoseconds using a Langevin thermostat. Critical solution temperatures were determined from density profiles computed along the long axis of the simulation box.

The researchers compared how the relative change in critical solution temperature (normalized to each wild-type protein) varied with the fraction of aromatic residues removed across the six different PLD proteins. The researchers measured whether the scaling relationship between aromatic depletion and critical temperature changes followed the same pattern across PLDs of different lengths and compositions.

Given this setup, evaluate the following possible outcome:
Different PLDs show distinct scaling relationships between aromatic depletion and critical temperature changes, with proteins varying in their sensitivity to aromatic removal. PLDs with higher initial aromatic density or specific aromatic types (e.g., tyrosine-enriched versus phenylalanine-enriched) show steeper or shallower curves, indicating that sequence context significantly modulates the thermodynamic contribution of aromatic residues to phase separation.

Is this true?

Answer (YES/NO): NO